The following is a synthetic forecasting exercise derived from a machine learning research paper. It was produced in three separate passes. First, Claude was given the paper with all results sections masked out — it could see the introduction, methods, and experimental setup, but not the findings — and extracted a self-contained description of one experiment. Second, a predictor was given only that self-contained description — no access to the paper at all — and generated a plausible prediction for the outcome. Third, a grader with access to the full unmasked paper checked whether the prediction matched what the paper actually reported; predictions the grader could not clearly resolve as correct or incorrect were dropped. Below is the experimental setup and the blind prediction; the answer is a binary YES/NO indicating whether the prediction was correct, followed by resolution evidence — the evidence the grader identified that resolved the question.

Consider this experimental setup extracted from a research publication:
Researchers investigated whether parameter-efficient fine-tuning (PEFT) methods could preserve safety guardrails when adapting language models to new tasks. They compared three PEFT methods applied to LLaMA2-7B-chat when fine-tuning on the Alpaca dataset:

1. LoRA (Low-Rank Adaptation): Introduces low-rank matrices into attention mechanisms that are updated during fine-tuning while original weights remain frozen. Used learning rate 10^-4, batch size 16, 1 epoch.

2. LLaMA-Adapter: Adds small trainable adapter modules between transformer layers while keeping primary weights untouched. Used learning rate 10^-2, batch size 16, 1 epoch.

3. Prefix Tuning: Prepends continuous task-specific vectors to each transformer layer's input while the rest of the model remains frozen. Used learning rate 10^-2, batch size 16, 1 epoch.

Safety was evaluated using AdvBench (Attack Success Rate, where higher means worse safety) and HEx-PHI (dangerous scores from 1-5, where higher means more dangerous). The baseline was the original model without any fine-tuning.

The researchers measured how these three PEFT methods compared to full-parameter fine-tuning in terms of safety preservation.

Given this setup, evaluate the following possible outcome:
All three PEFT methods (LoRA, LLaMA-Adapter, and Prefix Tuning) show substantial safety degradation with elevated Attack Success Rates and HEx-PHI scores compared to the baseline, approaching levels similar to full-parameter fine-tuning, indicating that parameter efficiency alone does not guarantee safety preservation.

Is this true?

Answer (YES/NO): NO